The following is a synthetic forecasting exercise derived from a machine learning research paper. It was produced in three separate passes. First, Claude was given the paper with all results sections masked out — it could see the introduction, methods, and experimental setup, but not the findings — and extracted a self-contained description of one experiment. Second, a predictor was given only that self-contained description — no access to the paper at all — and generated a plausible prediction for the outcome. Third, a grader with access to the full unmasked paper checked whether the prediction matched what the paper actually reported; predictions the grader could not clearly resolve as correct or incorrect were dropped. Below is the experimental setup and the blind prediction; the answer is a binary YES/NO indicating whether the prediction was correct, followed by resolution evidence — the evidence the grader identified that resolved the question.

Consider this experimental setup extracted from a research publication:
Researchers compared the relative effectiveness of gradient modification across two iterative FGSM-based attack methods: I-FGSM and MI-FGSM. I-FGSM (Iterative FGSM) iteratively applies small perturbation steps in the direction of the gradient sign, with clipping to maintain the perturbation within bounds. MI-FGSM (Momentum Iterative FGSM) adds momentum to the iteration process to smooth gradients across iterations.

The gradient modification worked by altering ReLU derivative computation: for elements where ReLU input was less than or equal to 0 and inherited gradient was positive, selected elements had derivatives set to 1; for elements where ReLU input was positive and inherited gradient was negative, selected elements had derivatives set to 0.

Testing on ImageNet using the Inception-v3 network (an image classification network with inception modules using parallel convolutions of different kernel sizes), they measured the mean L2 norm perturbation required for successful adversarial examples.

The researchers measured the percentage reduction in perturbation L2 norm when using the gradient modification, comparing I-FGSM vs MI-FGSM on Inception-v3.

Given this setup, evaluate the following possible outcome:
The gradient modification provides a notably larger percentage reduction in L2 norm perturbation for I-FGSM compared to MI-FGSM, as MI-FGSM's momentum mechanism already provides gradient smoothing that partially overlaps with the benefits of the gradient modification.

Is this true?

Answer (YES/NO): NO